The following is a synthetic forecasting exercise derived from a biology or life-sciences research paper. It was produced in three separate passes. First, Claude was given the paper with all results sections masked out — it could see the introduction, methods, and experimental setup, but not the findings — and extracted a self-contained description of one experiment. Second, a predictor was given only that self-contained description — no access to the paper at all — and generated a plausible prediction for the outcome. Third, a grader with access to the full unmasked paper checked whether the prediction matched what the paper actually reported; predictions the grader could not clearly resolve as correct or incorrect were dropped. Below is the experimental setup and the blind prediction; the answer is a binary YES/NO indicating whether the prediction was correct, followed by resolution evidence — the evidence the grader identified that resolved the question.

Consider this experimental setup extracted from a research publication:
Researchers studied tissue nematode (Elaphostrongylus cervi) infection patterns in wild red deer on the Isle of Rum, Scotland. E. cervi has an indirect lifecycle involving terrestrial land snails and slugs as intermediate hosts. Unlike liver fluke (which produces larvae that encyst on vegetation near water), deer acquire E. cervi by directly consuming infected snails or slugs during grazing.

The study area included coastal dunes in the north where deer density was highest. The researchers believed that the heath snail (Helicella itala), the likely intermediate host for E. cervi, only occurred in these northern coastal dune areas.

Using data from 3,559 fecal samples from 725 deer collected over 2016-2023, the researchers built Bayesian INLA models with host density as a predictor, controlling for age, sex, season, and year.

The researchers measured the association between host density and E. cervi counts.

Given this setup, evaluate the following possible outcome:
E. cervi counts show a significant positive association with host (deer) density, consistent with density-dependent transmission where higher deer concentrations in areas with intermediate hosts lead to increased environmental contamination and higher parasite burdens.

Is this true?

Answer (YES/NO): NO